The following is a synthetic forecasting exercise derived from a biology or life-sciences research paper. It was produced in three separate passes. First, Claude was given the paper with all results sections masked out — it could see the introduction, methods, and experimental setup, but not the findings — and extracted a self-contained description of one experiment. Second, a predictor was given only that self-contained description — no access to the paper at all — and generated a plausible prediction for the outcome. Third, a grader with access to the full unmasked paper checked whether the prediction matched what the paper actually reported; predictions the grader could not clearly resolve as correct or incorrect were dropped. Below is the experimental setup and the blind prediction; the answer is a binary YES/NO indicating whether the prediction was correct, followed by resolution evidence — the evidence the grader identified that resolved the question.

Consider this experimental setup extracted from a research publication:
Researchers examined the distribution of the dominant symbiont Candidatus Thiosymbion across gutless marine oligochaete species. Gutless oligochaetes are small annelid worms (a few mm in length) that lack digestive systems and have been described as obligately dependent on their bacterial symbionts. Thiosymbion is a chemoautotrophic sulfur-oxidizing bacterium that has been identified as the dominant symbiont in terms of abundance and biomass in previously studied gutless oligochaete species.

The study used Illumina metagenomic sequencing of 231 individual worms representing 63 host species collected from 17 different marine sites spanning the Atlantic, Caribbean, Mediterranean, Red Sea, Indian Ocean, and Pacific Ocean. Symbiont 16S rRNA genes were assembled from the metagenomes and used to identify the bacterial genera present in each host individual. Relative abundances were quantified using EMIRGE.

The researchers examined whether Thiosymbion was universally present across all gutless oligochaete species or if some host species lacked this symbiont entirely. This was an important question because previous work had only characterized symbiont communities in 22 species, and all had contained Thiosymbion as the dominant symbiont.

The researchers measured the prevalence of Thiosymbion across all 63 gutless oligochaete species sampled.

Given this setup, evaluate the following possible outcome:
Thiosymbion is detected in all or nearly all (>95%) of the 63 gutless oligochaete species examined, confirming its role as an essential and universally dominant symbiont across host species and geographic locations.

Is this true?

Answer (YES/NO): YES